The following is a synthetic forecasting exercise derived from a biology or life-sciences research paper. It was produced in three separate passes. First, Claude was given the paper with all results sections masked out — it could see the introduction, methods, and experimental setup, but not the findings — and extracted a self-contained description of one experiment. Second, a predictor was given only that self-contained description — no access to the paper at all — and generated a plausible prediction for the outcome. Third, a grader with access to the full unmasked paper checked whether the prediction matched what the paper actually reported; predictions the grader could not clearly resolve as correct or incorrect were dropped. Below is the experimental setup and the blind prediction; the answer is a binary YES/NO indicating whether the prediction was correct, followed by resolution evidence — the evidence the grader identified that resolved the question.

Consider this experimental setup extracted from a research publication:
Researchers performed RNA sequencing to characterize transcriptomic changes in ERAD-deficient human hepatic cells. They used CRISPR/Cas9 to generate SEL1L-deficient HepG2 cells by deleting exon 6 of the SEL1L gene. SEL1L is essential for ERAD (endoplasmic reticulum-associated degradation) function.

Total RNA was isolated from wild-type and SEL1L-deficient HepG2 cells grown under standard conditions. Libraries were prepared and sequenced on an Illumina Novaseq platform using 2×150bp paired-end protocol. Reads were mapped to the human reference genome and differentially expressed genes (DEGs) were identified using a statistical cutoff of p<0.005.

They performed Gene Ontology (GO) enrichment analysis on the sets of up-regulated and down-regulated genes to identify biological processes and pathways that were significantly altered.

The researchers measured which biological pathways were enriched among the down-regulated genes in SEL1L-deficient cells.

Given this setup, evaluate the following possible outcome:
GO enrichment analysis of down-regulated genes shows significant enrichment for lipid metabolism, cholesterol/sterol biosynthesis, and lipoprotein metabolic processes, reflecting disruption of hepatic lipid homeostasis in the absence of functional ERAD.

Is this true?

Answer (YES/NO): NO